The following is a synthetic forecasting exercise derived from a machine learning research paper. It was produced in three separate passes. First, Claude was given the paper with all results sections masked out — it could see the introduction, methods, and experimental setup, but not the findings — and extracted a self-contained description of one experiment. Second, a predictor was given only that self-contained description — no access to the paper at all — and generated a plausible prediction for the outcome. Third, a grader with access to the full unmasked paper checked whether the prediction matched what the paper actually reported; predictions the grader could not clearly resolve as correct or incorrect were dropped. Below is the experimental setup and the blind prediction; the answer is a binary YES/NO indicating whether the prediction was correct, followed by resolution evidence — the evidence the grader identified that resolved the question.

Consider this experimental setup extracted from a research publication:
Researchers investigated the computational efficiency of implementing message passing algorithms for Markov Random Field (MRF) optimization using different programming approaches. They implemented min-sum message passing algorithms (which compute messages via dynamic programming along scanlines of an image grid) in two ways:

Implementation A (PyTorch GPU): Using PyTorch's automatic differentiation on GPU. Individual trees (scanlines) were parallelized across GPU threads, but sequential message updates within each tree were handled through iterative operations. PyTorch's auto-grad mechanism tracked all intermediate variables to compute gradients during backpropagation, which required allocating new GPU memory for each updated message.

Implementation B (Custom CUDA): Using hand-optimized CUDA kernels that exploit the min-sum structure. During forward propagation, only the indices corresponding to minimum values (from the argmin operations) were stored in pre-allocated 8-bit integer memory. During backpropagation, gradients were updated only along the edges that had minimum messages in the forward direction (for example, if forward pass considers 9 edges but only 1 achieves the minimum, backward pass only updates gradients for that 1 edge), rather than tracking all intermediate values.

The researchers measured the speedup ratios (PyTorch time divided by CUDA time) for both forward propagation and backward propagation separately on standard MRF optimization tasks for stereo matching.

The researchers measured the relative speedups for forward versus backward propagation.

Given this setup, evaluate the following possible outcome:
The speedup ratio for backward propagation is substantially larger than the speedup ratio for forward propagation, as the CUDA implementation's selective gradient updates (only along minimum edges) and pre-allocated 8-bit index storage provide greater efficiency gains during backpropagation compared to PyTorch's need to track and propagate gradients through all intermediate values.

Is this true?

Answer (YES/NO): YES